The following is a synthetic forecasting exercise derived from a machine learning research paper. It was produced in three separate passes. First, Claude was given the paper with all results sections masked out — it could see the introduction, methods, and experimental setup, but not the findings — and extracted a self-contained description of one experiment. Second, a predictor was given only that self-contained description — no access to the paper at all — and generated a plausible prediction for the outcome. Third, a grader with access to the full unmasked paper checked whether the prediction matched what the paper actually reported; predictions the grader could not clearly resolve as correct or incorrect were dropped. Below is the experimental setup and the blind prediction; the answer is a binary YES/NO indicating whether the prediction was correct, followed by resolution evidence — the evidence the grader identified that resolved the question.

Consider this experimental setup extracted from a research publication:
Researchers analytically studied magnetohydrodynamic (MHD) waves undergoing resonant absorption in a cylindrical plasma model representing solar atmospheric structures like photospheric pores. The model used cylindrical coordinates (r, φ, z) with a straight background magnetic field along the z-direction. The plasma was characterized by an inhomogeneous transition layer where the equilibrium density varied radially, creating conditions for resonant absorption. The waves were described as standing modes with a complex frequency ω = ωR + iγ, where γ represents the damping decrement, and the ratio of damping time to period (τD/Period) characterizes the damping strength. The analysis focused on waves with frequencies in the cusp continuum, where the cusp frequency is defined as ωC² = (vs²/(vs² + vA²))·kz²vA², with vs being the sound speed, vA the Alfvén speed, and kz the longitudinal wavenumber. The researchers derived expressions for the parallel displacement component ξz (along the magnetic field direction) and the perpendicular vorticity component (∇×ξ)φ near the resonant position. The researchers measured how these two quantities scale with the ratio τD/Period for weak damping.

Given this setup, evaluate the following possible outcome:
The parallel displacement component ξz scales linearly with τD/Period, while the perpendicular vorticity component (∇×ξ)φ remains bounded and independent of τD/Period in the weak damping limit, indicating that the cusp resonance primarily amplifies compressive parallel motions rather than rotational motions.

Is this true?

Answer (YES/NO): NO